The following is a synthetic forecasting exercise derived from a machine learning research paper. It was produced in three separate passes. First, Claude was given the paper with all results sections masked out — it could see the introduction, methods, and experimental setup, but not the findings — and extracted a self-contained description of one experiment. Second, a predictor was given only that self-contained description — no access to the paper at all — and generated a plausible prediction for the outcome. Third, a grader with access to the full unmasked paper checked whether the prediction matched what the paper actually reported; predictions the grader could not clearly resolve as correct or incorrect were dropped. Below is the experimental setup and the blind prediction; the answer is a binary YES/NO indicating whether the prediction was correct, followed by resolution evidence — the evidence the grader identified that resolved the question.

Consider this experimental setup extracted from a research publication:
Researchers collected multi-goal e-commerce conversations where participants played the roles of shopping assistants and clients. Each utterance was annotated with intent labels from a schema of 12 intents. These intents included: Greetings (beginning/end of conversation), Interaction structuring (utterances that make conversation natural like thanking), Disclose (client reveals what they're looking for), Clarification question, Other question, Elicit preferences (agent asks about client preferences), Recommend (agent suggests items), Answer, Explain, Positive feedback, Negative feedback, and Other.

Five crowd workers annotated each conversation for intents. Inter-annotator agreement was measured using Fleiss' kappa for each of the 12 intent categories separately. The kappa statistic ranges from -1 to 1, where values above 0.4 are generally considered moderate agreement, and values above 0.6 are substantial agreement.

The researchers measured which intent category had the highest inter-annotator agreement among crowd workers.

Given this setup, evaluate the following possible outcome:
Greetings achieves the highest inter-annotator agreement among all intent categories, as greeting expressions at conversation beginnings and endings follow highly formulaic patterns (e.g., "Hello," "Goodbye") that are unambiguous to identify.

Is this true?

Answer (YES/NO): YES